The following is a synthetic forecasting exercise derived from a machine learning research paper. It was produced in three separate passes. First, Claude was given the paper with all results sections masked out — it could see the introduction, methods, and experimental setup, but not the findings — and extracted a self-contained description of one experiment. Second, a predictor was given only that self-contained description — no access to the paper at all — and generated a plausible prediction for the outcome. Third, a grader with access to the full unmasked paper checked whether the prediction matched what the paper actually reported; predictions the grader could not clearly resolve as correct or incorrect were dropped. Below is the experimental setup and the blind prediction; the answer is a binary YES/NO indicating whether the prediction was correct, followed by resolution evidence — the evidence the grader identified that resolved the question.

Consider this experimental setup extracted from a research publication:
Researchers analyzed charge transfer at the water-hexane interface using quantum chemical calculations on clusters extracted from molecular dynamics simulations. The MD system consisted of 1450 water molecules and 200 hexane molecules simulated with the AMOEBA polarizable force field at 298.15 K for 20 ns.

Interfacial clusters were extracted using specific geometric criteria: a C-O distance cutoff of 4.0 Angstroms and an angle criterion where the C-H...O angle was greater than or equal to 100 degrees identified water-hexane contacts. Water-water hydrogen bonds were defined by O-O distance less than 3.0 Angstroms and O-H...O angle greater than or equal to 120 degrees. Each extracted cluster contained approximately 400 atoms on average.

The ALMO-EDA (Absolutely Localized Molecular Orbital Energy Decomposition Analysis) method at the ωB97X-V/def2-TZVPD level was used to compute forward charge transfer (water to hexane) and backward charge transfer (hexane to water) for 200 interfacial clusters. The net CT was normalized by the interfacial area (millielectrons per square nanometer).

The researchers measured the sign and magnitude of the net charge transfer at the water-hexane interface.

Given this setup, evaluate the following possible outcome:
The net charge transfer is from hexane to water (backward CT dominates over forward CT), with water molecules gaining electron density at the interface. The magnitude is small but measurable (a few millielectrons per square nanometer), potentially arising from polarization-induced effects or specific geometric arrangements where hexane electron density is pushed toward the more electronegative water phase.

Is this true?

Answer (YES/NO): NO